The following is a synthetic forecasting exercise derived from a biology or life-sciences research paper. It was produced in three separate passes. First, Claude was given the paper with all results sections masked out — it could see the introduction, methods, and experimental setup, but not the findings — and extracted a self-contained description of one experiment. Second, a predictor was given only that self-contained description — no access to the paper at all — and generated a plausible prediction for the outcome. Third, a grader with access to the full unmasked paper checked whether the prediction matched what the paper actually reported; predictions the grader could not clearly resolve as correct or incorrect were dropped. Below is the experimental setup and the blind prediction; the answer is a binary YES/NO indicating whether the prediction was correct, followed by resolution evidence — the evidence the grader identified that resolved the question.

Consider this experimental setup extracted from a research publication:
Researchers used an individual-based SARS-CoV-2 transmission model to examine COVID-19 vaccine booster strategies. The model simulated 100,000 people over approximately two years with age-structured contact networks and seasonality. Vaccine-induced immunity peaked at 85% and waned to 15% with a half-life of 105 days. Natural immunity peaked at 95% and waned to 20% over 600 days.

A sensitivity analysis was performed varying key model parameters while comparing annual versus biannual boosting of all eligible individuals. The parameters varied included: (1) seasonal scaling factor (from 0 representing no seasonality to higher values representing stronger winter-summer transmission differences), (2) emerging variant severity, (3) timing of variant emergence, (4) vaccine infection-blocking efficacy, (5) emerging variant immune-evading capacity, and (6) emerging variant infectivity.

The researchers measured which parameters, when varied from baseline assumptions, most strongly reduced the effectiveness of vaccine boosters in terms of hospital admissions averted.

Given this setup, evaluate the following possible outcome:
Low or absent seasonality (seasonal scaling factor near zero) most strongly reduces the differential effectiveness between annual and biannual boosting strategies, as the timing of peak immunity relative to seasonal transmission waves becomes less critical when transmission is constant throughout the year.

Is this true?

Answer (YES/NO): NO